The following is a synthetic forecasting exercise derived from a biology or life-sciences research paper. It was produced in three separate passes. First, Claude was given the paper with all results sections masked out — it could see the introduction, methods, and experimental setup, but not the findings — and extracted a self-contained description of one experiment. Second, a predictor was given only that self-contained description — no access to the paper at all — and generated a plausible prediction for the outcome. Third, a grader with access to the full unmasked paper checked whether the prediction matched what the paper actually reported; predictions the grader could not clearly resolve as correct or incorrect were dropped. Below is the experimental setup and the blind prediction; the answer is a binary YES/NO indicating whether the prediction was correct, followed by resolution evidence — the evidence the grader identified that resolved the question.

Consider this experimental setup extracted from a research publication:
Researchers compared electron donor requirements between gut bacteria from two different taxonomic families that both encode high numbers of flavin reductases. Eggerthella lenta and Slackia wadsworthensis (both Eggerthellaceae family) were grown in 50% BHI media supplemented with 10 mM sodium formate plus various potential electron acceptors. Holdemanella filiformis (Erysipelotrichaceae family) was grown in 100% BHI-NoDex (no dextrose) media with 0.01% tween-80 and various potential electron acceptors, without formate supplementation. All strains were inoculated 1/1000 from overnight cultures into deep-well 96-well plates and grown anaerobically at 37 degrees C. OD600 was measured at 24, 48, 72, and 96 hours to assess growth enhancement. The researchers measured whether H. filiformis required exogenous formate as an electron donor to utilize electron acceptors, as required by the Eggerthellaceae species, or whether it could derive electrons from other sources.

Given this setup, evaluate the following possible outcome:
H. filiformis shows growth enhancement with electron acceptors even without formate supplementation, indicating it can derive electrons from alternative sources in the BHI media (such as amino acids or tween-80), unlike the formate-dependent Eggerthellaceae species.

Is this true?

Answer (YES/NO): YES